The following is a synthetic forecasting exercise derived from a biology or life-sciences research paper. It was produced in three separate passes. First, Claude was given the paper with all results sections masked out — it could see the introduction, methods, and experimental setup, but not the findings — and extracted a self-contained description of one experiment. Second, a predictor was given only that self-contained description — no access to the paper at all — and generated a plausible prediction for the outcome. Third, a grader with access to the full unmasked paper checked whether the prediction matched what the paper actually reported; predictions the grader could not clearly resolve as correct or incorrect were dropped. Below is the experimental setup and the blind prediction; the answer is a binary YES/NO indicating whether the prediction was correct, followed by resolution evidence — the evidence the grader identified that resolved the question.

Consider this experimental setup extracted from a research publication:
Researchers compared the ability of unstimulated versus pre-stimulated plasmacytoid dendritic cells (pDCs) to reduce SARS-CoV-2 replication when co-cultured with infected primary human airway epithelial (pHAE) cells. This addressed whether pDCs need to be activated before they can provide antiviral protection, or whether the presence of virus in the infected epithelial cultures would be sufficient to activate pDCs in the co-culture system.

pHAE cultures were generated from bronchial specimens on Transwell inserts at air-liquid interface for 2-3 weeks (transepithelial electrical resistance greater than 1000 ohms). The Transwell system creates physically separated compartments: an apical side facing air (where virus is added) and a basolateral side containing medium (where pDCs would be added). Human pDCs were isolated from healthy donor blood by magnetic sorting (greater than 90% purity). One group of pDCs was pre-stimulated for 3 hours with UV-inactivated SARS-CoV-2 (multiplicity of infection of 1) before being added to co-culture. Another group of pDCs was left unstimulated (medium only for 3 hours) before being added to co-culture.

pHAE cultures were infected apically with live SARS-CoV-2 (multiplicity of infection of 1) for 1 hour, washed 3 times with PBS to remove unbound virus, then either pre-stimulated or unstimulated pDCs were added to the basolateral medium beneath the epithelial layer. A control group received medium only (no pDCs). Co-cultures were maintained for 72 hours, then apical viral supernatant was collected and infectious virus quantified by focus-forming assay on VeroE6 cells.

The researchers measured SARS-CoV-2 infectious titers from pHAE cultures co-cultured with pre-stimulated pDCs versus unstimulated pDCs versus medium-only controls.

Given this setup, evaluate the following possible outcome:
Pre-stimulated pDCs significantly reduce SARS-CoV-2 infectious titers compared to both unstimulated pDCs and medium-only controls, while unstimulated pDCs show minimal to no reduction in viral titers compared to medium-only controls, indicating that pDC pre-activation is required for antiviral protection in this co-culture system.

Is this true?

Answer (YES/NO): NO